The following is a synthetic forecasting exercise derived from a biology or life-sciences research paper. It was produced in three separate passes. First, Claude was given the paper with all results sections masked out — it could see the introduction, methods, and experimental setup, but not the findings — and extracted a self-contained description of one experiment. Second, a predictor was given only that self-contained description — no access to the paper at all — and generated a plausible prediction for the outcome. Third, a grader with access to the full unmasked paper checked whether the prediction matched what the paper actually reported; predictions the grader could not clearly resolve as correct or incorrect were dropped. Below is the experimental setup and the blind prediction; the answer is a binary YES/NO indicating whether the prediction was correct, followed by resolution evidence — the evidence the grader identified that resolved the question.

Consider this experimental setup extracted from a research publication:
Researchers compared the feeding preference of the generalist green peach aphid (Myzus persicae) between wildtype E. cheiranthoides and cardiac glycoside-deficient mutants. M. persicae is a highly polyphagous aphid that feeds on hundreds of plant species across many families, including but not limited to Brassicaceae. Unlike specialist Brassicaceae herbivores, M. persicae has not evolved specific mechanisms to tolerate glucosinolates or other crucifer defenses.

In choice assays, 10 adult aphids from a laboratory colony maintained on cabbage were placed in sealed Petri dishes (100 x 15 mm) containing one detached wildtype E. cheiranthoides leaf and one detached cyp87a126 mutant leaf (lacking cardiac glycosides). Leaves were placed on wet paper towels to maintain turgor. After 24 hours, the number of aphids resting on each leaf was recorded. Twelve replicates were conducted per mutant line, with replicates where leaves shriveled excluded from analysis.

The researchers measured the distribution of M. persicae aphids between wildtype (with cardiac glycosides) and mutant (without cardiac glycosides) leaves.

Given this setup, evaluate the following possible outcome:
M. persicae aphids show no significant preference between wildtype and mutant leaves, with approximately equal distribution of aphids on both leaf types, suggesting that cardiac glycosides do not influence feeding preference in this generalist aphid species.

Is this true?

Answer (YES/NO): NO